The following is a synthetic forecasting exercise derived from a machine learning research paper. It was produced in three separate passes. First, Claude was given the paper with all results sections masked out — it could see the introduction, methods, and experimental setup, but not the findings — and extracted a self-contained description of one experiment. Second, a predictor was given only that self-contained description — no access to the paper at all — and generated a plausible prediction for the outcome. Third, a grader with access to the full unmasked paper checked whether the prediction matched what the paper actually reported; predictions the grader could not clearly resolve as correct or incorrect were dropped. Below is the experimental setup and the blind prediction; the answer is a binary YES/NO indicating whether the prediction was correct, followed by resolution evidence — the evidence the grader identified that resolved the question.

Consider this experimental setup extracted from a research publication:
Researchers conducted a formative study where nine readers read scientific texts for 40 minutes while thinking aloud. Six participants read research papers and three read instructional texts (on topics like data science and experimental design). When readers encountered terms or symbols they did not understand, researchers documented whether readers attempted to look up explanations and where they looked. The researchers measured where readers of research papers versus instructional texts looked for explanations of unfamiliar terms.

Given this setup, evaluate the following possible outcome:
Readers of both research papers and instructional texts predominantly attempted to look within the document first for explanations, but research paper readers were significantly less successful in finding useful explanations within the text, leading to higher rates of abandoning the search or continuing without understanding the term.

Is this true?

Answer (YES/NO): NO